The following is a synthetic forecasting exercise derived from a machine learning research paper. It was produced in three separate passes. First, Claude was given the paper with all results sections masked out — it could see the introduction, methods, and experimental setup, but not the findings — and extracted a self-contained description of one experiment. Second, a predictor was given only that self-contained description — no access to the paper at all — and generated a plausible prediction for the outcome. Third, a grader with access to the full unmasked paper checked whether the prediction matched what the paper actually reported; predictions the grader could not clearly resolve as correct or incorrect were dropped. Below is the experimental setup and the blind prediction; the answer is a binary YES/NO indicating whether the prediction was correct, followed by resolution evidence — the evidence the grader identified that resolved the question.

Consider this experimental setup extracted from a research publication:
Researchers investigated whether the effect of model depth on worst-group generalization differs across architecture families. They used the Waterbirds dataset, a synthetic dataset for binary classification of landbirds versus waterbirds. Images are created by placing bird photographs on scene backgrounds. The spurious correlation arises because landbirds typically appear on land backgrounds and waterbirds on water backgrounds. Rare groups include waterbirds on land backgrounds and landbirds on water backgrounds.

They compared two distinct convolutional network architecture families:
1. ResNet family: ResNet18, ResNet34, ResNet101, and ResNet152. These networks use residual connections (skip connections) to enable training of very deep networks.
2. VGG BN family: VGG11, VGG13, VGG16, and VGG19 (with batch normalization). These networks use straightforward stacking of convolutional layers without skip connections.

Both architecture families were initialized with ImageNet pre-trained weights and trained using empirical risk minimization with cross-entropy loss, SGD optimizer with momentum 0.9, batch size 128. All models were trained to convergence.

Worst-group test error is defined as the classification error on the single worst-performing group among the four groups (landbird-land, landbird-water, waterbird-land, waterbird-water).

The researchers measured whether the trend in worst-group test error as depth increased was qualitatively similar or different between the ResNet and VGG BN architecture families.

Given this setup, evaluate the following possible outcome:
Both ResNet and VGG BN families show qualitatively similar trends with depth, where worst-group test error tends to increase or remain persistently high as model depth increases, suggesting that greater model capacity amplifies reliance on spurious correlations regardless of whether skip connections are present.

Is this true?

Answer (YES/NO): NO